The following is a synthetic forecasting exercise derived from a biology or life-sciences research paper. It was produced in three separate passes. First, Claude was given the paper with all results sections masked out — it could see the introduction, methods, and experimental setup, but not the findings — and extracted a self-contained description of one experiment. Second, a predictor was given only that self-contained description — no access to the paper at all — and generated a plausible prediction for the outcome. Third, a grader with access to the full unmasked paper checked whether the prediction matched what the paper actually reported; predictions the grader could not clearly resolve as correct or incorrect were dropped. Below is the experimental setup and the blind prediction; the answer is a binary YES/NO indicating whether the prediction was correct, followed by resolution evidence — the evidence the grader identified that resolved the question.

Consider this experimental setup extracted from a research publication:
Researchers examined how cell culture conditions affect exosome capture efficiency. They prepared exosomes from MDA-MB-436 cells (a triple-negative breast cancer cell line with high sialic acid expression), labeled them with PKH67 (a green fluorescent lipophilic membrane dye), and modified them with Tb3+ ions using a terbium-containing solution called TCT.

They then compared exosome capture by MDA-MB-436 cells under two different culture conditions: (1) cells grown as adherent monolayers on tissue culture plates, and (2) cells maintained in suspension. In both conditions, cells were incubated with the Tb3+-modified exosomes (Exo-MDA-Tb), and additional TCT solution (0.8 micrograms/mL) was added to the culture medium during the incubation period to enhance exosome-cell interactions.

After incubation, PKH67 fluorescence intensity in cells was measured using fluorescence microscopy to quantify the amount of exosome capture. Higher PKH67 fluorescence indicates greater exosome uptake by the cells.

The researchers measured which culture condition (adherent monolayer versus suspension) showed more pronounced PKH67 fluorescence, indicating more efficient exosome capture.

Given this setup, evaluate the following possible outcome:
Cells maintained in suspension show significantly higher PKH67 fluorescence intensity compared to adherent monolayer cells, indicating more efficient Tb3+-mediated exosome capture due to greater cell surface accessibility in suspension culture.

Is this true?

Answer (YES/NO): YES